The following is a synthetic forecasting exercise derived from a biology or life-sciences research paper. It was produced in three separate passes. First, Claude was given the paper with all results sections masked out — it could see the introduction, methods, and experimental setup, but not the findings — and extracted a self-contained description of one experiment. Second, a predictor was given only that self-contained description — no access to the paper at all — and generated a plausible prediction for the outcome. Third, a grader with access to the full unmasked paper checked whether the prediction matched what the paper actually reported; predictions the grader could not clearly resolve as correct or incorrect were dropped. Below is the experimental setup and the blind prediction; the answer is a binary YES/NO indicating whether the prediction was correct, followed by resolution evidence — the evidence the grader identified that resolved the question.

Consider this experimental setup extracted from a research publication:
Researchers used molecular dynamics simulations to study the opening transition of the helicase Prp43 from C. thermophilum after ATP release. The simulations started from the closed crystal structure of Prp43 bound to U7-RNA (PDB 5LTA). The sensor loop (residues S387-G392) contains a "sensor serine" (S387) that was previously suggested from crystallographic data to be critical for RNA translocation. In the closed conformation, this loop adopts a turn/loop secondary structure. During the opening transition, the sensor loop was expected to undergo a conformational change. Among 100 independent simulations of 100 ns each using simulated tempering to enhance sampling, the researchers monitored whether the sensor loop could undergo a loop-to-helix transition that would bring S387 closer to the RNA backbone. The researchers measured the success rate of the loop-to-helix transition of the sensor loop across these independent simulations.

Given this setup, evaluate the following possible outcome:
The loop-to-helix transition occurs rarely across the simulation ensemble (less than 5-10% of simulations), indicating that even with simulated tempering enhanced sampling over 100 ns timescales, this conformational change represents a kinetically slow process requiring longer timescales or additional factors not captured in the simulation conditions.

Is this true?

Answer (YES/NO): YES